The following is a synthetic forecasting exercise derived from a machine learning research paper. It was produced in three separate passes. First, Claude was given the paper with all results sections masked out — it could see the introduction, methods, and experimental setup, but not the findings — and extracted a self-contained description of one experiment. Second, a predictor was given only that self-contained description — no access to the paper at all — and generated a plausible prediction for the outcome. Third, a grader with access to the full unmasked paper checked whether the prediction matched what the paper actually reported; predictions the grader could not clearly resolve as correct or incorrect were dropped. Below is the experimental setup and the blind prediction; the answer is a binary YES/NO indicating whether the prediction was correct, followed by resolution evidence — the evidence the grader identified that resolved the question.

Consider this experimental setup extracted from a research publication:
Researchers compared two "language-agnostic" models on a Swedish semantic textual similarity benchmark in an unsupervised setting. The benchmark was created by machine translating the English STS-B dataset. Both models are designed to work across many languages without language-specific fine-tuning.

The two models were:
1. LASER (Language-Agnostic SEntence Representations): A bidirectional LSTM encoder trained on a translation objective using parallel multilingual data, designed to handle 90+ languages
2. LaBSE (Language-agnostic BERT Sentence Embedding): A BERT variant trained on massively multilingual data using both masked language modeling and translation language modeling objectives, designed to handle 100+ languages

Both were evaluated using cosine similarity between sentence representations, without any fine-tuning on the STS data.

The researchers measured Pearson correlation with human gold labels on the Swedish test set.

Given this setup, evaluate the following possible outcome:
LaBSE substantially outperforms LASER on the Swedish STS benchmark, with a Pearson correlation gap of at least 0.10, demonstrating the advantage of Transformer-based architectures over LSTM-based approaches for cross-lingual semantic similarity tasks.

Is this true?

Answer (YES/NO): NO